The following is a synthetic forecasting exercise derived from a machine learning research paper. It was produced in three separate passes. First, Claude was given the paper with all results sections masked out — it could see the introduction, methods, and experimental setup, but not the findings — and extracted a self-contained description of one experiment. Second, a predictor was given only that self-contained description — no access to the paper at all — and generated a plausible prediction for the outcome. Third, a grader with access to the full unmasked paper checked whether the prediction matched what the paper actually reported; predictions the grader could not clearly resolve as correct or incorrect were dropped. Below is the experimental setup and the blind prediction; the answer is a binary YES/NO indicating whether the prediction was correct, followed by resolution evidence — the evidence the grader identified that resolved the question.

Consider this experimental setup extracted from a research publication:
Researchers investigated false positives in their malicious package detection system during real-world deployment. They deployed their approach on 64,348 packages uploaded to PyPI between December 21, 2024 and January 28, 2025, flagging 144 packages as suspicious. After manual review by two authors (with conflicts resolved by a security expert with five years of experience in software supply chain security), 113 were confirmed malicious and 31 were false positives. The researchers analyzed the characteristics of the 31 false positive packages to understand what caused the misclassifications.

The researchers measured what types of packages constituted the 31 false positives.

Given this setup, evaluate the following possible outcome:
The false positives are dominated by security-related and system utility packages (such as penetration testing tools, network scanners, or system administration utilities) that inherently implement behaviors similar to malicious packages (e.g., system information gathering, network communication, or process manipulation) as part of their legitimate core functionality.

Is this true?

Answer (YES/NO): NO